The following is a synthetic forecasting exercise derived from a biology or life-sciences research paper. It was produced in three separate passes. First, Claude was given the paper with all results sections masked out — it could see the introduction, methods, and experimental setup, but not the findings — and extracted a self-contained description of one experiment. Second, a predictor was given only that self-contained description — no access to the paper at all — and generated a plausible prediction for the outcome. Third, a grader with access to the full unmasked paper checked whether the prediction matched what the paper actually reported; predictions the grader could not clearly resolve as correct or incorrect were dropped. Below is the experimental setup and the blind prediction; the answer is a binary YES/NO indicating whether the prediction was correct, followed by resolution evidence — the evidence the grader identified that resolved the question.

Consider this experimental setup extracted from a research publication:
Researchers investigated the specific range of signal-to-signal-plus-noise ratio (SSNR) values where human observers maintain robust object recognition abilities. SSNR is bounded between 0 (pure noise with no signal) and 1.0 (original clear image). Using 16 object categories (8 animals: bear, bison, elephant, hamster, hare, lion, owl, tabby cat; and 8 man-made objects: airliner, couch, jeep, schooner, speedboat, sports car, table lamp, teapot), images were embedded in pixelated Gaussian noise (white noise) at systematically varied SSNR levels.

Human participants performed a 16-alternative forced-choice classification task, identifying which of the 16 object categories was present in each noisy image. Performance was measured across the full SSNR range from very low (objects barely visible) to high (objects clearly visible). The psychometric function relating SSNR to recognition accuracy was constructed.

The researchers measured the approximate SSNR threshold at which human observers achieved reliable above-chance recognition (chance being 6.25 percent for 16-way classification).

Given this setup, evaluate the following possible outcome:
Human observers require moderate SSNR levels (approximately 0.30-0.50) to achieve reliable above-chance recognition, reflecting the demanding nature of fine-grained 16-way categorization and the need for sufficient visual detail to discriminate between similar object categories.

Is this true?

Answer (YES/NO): NO